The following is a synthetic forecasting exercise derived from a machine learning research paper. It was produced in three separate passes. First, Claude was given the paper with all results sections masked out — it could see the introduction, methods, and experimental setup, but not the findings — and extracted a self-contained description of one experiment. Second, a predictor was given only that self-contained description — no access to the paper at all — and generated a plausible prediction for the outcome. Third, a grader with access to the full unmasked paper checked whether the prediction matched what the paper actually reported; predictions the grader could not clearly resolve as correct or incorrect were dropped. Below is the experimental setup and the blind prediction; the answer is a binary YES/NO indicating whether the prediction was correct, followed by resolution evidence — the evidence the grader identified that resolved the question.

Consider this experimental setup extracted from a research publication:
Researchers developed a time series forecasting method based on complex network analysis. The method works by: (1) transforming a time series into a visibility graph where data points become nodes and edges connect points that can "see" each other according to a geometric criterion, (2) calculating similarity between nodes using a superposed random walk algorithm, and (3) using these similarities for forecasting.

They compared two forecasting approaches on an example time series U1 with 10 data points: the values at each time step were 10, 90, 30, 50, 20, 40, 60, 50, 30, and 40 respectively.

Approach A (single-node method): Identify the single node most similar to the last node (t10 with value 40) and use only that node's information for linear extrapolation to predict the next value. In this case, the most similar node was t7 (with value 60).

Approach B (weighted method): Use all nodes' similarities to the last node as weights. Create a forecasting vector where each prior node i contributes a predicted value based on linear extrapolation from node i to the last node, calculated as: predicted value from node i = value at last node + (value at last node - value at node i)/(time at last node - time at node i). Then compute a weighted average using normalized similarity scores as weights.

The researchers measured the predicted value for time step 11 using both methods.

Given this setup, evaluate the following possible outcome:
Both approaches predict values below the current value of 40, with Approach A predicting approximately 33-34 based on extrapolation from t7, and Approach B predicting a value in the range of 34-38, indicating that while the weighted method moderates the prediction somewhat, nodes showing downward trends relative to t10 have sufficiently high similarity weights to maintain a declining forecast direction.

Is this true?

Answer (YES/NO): NO